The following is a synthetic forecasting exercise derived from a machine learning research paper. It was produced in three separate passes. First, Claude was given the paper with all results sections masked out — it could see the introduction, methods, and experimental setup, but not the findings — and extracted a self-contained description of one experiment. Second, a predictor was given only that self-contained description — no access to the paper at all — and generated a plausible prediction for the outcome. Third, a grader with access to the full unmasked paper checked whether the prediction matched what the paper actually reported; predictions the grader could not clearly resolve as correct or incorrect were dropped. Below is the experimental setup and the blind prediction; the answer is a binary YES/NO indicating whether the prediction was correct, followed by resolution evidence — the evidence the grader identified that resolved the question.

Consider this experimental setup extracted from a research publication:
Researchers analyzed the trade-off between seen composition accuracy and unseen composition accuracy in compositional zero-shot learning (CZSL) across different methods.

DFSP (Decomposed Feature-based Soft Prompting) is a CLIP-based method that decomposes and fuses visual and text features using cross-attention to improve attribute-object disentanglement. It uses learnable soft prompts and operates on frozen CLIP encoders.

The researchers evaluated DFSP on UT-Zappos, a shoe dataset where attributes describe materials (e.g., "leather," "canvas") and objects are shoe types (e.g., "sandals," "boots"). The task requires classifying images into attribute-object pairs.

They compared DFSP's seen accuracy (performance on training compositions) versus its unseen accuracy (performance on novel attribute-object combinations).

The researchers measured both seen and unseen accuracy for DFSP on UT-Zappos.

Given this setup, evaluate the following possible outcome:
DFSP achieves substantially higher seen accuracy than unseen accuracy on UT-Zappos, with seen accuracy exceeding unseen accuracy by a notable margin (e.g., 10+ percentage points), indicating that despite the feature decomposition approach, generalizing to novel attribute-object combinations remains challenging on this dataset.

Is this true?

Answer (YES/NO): NO